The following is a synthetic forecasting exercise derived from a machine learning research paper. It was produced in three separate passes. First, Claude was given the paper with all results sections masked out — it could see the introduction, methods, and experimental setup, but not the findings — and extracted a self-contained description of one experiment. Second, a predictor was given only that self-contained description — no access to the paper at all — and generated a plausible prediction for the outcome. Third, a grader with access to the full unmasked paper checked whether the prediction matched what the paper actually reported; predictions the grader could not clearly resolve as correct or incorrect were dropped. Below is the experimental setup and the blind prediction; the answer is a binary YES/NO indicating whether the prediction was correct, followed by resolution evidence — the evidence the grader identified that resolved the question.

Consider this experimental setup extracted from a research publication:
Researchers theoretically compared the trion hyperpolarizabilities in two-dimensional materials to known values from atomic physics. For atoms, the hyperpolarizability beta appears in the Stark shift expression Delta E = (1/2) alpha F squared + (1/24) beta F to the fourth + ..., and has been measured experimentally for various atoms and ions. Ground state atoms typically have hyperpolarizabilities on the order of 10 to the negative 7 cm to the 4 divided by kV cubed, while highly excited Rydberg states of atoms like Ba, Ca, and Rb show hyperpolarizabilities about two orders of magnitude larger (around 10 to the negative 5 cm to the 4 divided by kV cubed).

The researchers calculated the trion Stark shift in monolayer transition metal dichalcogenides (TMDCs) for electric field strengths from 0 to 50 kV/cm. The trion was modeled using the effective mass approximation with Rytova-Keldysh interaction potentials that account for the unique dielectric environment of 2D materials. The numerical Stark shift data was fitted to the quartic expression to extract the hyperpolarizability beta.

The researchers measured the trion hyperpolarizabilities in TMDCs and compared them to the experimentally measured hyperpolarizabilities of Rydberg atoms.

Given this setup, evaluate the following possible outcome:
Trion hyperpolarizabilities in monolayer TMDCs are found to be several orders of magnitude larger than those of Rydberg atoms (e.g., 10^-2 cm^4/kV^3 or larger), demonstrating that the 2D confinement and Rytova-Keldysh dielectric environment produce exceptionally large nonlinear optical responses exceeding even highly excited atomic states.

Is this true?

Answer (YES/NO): NO